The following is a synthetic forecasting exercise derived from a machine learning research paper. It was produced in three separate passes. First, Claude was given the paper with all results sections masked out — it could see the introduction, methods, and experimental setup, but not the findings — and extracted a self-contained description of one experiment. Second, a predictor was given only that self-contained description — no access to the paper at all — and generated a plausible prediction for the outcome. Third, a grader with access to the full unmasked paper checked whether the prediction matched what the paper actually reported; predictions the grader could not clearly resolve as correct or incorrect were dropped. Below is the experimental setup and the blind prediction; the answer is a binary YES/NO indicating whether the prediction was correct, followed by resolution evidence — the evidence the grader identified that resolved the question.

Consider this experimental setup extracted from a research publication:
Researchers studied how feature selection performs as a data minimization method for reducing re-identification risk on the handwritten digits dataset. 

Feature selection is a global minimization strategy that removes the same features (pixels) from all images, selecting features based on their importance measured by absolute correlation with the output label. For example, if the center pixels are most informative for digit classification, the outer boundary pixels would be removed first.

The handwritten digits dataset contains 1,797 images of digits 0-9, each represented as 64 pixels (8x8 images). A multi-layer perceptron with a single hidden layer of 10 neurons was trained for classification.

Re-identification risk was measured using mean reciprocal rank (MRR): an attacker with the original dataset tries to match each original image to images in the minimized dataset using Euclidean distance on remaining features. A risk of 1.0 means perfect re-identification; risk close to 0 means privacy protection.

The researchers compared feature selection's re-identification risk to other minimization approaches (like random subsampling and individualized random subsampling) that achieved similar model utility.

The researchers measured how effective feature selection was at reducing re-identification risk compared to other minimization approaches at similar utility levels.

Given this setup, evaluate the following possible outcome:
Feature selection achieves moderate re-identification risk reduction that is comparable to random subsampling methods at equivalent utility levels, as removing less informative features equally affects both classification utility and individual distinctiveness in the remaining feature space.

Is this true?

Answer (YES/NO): NO